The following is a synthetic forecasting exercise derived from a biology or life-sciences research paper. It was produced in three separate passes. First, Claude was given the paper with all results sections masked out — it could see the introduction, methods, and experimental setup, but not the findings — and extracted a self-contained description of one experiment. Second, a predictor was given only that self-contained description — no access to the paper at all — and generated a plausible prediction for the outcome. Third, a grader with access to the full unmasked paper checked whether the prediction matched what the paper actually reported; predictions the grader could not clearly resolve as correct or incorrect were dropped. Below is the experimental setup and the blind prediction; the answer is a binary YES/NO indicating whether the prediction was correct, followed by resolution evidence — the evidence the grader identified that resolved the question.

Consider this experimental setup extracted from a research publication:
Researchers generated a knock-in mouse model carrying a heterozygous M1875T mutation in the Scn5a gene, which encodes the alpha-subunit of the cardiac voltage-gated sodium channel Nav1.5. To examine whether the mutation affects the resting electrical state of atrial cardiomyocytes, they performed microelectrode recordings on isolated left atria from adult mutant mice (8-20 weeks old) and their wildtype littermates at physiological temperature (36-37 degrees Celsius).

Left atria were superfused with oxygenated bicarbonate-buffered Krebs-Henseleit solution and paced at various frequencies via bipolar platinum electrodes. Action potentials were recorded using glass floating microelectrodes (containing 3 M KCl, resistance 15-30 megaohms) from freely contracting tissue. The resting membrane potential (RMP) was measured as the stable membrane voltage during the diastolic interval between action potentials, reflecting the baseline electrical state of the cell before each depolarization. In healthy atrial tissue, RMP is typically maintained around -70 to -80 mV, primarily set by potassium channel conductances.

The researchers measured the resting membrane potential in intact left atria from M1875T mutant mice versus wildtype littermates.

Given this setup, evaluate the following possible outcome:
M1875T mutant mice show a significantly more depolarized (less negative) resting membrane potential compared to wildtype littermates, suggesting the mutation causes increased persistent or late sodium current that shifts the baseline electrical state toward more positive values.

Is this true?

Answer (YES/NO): NO